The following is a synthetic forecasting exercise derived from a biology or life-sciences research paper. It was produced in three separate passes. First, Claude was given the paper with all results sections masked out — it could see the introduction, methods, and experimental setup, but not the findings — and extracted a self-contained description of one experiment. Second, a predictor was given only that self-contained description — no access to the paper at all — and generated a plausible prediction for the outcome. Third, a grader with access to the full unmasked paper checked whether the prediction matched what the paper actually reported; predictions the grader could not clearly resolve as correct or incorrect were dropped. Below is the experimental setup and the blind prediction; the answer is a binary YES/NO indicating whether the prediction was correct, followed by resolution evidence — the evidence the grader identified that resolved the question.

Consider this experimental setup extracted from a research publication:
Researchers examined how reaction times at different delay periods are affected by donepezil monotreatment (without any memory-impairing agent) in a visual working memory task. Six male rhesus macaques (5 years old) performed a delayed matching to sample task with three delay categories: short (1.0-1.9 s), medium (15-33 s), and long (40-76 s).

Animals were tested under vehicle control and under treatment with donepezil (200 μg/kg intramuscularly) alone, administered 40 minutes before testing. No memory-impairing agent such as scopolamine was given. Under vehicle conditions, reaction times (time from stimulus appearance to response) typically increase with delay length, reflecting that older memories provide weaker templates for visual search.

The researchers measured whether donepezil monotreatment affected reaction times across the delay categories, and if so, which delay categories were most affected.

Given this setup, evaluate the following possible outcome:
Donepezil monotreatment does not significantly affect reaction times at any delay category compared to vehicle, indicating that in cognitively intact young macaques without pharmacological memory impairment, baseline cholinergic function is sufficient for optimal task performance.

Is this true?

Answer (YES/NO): NO